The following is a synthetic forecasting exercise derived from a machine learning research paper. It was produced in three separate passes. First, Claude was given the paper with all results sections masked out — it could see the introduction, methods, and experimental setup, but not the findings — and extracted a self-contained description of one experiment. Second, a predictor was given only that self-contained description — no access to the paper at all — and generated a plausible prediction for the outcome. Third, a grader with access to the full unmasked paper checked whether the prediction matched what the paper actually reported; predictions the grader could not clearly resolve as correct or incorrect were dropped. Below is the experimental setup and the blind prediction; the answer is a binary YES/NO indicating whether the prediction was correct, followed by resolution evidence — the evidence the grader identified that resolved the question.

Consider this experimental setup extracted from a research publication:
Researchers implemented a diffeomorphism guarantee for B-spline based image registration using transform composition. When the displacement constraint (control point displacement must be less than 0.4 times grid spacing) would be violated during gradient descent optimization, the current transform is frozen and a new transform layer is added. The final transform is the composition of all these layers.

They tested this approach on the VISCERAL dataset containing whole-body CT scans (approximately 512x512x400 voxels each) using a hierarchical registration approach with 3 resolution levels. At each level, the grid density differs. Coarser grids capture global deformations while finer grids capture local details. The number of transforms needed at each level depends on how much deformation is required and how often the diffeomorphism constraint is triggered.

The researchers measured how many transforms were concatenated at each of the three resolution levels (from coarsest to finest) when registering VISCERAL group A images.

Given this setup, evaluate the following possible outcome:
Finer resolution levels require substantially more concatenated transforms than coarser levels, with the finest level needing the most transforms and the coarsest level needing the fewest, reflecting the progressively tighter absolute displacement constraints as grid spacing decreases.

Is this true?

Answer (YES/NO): YES